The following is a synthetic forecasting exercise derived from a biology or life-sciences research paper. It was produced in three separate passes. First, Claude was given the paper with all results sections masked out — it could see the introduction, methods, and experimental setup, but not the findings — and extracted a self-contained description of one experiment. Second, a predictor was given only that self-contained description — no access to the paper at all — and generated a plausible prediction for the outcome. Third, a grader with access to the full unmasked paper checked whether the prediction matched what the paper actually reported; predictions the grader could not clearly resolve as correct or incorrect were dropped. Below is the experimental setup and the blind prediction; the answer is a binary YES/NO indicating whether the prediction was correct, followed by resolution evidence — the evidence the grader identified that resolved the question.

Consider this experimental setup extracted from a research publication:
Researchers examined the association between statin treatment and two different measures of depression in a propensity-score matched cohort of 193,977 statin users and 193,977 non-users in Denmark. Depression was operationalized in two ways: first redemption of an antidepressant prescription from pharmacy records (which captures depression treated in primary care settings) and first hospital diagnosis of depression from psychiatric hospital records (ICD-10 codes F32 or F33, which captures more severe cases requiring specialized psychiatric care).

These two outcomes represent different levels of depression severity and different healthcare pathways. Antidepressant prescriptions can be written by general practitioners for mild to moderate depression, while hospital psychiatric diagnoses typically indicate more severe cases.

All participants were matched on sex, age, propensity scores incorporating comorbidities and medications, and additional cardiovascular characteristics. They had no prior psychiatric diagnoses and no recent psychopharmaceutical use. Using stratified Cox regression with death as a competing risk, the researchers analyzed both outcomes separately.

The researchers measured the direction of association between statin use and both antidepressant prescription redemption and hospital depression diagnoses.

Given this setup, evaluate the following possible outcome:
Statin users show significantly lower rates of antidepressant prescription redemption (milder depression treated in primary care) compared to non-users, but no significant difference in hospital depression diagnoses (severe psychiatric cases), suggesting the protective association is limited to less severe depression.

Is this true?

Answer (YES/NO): NO